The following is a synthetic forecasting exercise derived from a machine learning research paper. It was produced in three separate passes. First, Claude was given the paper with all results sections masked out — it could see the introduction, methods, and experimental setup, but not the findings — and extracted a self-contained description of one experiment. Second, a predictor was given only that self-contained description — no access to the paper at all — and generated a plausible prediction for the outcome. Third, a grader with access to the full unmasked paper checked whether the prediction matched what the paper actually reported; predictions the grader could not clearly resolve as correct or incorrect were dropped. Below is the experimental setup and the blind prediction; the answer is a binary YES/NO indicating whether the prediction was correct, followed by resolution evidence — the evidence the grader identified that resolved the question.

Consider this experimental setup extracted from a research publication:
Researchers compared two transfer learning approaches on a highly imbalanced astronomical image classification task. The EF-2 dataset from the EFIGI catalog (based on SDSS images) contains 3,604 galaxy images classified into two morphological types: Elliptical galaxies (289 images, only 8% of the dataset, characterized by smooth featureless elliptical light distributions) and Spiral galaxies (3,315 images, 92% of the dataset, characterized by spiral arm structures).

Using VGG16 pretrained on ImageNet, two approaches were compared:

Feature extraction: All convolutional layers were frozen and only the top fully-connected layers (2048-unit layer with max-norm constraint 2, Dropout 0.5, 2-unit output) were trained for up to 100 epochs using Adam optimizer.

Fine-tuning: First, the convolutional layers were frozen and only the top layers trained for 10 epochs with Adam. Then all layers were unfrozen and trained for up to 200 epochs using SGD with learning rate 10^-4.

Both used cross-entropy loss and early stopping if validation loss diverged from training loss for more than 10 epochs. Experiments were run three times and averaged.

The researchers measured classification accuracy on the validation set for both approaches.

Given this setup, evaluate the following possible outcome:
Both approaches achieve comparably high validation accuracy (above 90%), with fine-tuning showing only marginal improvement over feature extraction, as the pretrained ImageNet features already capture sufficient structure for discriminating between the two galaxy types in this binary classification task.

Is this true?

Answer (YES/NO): YES